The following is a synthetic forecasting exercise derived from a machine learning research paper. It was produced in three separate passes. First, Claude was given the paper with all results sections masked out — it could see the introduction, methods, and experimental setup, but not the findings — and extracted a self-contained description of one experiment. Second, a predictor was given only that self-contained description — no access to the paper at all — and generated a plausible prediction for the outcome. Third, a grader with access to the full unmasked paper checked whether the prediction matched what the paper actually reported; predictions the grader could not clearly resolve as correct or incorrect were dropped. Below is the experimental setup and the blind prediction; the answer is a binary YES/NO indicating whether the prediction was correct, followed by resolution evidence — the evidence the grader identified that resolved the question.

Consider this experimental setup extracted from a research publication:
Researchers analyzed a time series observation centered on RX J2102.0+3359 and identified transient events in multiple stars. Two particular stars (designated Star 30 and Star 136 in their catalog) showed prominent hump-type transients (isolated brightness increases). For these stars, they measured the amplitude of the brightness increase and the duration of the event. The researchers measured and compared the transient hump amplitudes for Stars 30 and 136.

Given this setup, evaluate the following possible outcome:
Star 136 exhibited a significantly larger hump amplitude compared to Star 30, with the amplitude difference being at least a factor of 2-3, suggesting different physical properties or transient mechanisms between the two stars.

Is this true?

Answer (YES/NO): YES